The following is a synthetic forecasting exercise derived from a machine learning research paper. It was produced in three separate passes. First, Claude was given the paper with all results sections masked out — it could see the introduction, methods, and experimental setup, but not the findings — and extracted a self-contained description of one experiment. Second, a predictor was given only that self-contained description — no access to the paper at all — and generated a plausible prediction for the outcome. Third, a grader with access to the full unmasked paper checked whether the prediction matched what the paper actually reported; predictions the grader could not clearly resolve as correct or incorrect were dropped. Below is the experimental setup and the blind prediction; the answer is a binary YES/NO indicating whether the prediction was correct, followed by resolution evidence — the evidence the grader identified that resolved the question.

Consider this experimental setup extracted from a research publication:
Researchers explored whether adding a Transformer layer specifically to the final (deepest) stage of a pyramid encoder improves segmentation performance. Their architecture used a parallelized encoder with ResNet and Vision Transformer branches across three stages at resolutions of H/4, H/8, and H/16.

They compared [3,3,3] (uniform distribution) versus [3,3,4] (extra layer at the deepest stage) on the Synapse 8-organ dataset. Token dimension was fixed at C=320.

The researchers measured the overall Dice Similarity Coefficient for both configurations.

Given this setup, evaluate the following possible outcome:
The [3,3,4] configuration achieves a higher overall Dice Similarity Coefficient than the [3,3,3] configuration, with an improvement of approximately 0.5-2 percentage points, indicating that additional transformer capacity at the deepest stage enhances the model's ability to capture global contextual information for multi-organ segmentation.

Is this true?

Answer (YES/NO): NO